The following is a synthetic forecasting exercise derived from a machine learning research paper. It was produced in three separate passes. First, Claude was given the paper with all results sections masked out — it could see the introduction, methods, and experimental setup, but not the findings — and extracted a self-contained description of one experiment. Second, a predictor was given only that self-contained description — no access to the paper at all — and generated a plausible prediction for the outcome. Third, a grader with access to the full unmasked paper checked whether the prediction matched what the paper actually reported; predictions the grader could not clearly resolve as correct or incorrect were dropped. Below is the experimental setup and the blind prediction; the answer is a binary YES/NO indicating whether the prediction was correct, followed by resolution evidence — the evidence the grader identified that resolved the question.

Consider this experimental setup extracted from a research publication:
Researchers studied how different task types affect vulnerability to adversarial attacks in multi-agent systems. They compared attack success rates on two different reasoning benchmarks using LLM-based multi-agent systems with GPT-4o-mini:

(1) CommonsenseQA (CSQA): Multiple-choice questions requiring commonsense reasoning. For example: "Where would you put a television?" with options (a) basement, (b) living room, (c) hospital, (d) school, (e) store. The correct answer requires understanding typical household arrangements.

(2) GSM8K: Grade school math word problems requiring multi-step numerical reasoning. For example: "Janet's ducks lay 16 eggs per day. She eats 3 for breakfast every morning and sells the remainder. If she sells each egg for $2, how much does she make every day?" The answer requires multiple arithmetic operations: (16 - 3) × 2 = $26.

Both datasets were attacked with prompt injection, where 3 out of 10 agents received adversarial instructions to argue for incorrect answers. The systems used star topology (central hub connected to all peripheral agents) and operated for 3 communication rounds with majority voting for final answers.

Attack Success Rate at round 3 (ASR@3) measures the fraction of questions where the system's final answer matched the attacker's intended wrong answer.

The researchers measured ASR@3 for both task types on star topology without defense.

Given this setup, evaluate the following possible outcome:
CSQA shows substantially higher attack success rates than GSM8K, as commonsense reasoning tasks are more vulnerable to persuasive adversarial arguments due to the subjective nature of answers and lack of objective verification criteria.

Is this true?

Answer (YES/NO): YES